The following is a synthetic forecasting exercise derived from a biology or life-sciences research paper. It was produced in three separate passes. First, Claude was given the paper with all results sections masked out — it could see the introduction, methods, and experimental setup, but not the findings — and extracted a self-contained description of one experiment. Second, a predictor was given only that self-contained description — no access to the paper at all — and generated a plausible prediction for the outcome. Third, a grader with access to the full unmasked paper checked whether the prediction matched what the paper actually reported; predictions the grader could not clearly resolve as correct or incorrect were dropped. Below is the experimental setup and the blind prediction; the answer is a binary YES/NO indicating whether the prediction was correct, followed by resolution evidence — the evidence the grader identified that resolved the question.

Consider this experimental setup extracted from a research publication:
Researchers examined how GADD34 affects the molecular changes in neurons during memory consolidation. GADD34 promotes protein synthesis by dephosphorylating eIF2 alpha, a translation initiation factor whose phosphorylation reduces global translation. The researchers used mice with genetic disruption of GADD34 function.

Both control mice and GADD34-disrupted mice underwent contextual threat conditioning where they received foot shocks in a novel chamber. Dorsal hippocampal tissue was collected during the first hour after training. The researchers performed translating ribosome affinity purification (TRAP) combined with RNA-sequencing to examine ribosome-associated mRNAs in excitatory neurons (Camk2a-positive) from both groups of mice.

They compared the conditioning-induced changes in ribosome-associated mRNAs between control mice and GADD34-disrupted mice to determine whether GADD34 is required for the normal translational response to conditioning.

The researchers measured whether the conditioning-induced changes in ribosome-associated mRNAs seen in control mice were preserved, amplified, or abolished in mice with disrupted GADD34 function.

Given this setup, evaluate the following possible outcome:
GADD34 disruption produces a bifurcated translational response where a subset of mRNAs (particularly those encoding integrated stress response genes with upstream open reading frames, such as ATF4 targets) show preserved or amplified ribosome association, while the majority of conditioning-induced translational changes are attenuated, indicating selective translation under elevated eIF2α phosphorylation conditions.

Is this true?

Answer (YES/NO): NO